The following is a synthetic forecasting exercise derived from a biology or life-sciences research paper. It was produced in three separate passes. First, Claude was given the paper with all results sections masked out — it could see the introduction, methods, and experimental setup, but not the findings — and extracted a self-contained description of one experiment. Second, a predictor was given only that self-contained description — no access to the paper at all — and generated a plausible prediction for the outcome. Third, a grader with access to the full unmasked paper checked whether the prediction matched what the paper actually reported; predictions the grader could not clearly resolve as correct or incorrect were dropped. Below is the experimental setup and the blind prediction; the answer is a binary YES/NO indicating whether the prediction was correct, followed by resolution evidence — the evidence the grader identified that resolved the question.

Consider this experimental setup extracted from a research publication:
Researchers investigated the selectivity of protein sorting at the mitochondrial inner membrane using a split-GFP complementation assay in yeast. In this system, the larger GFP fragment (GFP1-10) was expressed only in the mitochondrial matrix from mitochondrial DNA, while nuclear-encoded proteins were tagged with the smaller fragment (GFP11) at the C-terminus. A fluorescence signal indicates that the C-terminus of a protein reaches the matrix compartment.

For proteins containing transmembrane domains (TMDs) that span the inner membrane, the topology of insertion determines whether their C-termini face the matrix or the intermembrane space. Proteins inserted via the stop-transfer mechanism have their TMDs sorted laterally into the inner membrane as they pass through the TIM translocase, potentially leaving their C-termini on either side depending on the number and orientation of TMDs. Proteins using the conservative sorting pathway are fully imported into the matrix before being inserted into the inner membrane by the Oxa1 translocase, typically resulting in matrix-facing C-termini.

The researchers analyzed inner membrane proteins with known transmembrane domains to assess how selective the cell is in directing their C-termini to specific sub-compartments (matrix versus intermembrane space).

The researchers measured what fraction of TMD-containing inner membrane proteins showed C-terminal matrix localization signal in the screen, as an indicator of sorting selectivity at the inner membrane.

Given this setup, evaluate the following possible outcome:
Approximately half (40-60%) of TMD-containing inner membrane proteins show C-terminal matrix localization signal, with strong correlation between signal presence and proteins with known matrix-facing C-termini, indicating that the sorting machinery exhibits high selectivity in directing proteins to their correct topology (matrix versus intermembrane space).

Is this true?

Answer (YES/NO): NO